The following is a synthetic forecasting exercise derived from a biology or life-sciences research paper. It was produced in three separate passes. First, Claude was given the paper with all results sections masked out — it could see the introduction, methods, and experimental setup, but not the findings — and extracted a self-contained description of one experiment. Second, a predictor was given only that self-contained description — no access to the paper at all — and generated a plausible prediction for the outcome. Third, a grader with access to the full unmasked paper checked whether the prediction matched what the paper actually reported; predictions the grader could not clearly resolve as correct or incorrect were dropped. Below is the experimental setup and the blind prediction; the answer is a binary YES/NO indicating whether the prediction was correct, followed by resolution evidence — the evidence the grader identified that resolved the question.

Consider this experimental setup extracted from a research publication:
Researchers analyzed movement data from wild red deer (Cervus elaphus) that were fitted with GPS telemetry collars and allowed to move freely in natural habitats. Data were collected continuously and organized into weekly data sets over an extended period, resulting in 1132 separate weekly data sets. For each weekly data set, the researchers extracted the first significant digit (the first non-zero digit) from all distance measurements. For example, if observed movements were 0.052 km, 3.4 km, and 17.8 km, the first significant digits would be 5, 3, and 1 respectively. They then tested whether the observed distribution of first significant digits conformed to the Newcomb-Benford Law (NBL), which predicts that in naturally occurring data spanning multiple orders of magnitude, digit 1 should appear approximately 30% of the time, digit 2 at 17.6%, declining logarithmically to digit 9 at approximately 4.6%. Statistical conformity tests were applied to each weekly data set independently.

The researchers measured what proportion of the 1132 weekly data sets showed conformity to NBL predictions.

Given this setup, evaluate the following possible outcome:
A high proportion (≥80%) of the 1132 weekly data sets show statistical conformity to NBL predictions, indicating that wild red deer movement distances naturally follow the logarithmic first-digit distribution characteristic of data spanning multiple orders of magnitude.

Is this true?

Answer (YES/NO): YES